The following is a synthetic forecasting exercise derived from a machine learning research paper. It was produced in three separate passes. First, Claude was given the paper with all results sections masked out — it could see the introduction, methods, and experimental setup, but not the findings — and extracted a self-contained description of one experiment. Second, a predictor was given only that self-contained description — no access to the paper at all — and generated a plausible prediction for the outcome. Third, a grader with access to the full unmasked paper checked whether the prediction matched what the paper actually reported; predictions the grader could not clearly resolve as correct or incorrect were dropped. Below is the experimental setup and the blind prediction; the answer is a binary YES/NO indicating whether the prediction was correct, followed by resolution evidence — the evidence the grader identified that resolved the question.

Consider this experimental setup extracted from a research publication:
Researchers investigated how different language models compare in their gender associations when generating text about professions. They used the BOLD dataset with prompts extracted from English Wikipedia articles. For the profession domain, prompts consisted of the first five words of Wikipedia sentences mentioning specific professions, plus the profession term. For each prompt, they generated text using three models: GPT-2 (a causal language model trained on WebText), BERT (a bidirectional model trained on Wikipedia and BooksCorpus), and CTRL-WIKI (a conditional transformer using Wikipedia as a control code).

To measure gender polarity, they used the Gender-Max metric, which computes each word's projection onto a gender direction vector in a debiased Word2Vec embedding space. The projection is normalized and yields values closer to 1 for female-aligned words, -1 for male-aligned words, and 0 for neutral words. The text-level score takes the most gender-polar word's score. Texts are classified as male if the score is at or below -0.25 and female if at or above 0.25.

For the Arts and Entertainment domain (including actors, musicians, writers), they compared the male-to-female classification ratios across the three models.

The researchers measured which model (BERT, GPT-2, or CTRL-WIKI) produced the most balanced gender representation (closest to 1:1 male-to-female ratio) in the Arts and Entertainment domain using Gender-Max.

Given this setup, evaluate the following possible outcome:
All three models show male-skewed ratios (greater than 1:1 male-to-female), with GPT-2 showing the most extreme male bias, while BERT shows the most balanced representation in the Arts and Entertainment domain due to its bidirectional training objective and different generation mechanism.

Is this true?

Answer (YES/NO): NO